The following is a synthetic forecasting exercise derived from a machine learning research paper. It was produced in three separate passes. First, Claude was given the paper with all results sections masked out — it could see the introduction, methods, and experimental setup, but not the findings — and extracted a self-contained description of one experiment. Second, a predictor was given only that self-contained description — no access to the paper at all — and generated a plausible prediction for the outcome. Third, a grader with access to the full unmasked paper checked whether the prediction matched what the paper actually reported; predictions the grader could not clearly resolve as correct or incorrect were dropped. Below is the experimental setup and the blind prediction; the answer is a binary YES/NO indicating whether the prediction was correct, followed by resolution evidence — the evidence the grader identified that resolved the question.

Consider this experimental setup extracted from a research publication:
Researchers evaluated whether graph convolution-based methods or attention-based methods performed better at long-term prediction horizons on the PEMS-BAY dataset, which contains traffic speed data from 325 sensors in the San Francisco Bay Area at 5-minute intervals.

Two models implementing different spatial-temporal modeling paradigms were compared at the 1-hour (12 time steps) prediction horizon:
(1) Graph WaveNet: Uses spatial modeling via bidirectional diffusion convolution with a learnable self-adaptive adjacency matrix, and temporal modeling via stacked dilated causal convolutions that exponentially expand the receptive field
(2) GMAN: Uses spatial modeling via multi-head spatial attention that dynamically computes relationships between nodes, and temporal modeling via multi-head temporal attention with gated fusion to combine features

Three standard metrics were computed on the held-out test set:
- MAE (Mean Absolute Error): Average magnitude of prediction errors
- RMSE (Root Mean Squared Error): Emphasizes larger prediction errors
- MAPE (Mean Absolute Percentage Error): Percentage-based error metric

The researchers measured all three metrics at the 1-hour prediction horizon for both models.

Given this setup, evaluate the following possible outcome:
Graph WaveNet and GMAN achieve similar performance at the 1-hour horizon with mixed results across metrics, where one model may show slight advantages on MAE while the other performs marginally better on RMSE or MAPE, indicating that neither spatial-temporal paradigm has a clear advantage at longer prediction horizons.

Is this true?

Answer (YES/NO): NO